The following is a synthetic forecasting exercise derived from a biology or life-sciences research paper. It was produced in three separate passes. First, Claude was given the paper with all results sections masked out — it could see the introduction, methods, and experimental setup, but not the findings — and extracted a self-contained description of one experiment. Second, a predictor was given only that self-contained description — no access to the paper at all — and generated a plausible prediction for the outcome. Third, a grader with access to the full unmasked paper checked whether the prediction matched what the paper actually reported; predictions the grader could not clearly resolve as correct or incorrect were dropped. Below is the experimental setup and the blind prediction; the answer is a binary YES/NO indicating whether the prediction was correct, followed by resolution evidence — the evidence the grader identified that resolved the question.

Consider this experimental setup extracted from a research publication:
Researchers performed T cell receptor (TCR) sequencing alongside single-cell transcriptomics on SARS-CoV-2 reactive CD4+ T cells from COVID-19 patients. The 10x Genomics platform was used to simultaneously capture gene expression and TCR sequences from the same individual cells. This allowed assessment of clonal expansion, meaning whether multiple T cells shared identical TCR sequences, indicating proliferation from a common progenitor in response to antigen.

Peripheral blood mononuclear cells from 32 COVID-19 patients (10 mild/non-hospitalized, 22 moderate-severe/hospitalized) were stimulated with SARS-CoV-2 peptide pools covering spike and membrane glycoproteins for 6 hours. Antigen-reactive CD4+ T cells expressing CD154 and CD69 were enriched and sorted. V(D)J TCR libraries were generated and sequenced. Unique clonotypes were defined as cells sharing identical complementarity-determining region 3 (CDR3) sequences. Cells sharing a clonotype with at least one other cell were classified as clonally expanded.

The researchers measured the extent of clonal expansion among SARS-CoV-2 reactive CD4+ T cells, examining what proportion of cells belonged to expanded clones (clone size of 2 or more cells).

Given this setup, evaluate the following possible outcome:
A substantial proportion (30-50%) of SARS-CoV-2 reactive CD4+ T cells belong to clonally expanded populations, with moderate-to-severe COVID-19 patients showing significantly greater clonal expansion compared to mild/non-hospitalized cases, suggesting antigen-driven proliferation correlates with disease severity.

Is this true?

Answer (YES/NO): NO